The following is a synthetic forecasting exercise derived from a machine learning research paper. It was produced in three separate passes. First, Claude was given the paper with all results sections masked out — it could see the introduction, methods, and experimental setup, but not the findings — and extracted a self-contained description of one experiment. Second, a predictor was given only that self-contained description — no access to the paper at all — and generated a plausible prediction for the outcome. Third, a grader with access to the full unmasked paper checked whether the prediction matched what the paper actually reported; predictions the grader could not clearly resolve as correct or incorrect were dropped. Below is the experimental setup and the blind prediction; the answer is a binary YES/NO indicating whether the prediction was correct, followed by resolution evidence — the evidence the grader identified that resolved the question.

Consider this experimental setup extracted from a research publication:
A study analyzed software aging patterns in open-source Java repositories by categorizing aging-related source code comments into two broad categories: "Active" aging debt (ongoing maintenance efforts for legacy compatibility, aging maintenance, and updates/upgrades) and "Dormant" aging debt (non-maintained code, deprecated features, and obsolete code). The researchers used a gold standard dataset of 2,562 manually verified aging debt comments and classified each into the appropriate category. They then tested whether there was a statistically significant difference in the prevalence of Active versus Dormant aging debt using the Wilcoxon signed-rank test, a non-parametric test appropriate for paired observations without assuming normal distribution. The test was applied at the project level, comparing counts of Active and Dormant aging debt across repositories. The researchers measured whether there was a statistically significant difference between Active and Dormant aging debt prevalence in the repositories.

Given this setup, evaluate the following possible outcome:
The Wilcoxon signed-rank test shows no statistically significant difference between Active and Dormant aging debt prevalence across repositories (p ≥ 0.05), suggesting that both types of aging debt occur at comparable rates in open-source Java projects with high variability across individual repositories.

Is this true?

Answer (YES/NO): NO